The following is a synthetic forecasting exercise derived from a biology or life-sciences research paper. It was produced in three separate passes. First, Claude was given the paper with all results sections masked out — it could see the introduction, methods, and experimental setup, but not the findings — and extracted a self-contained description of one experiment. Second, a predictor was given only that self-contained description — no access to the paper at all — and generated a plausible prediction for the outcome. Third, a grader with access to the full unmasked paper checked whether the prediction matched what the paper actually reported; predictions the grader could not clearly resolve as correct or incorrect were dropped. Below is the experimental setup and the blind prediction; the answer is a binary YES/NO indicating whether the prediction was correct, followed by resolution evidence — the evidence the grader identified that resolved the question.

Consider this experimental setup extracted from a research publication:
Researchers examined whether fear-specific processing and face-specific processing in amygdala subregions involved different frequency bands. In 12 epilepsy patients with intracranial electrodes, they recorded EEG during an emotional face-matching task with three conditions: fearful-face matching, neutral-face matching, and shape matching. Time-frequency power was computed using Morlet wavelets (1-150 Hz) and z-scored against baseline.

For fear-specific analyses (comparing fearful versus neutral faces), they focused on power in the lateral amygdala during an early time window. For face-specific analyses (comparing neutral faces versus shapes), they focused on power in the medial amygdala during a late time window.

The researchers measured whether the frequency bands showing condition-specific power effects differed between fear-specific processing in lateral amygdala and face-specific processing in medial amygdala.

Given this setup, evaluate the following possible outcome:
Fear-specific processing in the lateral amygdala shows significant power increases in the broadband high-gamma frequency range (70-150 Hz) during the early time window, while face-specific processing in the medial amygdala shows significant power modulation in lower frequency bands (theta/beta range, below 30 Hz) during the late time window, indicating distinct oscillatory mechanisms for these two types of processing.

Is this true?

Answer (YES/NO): NO